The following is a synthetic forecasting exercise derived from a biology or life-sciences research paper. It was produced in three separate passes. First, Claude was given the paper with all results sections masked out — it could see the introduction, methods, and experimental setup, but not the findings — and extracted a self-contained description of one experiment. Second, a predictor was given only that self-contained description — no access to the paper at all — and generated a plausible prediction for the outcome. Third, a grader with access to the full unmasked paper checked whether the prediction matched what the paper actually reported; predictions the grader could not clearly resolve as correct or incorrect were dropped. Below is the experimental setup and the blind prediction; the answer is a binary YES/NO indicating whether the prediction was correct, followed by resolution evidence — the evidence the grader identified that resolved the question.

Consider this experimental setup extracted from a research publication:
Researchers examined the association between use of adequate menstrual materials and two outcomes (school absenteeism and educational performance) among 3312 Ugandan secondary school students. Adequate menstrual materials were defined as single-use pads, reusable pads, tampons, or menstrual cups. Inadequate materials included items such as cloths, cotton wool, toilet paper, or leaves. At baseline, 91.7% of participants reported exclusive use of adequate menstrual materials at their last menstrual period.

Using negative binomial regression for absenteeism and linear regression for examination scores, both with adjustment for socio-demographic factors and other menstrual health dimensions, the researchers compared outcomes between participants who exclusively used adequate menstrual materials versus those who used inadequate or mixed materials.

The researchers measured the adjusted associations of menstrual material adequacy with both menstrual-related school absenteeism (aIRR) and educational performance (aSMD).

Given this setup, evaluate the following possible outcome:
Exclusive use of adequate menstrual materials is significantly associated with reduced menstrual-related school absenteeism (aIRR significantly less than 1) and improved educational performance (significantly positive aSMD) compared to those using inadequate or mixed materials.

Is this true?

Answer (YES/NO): NO